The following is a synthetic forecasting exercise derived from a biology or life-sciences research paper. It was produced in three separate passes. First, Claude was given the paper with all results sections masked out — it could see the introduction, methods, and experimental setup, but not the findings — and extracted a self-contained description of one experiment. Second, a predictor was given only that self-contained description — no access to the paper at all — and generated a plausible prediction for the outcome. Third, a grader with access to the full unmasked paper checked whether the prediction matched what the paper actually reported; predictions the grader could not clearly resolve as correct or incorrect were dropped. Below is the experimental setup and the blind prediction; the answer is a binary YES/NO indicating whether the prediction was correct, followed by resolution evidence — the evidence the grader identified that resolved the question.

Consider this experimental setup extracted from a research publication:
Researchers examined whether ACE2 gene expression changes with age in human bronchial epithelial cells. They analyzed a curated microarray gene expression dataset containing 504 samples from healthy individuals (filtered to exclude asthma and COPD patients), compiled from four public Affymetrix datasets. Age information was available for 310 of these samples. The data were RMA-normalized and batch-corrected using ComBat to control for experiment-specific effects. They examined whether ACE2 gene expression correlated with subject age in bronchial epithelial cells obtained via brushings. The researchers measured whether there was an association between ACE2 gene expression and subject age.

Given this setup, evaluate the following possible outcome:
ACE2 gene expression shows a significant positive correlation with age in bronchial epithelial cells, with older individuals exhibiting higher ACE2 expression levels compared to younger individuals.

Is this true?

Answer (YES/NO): NO